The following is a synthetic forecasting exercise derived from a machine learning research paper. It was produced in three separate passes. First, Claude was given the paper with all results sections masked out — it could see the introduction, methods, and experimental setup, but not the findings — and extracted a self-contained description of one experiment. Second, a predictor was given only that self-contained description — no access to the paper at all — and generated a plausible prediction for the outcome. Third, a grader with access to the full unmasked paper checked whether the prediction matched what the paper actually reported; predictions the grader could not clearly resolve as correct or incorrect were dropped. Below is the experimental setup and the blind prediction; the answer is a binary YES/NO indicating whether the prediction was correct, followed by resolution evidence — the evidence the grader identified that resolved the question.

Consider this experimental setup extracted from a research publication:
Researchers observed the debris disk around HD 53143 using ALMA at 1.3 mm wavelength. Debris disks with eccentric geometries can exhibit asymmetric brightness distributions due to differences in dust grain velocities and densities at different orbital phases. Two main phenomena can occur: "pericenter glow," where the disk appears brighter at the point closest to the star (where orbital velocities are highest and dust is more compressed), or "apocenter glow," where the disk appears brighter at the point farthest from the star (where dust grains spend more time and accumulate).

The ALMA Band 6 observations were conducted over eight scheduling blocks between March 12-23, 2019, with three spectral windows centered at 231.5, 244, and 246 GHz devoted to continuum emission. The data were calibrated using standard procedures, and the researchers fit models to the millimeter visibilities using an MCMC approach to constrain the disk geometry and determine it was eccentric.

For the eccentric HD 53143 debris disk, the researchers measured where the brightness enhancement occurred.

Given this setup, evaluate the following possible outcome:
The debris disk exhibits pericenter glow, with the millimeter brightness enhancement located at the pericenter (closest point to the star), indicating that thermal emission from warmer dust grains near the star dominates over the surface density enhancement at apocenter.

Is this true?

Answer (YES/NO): NO